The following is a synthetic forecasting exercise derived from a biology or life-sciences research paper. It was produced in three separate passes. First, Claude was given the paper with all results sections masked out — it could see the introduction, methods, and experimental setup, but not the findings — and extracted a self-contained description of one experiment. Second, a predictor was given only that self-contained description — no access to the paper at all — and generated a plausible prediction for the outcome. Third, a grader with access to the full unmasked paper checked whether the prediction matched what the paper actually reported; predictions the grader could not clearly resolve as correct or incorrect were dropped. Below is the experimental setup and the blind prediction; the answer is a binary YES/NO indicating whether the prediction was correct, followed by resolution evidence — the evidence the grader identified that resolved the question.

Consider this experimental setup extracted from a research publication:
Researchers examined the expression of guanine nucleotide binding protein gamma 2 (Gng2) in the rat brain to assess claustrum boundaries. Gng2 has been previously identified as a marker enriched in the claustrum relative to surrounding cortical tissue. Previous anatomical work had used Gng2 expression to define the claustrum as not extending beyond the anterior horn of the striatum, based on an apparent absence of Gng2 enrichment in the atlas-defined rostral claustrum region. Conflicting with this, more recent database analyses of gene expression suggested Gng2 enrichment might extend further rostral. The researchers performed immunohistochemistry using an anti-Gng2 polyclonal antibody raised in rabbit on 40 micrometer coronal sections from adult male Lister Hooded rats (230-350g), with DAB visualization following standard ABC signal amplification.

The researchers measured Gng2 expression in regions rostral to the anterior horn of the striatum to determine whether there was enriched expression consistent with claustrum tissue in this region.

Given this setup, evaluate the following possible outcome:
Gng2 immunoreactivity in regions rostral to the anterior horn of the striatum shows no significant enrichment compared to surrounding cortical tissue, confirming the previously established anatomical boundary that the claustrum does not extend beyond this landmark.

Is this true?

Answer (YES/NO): NO